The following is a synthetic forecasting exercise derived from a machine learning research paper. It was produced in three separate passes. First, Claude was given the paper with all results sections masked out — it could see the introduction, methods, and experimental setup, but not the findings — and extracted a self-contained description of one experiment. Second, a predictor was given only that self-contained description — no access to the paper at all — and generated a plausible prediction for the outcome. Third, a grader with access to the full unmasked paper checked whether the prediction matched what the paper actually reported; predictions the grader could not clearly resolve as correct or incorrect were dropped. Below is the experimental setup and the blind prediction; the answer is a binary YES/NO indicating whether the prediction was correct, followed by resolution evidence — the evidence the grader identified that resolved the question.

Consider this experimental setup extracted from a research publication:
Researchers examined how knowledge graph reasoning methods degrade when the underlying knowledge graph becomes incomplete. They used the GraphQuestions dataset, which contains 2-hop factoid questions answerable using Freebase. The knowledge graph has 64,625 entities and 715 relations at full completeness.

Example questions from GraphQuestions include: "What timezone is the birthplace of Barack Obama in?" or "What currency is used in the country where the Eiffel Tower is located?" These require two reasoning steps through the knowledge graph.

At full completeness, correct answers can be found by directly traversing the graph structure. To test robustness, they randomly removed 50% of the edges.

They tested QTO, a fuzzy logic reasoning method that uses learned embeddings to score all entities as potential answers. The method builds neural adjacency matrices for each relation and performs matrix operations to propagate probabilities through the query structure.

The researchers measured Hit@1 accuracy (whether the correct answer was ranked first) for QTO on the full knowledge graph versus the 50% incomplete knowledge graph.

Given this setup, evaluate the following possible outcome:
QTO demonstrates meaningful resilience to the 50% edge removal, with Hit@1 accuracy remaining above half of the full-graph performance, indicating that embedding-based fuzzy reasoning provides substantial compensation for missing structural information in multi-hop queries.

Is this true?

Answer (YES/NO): NO